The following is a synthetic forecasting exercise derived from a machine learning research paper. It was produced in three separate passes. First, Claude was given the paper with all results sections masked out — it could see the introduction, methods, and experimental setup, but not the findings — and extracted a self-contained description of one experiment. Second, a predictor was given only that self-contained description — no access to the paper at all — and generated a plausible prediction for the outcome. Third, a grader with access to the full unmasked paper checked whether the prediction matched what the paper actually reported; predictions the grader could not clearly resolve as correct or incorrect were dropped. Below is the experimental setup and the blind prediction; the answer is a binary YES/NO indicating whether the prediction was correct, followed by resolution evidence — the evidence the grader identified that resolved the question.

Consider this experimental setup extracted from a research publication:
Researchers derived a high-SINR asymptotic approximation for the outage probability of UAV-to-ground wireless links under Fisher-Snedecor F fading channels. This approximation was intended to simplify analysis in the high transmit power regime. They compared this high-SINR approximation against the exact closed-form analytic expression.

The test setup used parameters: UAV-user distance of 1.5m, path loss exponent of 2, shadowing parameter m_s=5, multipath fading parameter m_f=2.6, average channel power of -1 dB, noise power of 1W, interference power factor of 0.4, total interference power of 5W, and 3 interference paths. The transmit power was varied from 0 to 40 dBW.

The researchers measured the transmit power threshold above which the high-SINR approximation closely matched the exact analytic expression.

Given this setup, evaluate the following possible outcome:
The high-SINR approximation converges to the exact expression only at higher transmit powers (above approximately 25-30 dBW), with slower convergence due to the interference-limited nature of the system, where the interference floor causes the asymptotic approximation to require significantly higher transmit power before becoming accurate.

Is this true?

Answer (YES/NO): YES